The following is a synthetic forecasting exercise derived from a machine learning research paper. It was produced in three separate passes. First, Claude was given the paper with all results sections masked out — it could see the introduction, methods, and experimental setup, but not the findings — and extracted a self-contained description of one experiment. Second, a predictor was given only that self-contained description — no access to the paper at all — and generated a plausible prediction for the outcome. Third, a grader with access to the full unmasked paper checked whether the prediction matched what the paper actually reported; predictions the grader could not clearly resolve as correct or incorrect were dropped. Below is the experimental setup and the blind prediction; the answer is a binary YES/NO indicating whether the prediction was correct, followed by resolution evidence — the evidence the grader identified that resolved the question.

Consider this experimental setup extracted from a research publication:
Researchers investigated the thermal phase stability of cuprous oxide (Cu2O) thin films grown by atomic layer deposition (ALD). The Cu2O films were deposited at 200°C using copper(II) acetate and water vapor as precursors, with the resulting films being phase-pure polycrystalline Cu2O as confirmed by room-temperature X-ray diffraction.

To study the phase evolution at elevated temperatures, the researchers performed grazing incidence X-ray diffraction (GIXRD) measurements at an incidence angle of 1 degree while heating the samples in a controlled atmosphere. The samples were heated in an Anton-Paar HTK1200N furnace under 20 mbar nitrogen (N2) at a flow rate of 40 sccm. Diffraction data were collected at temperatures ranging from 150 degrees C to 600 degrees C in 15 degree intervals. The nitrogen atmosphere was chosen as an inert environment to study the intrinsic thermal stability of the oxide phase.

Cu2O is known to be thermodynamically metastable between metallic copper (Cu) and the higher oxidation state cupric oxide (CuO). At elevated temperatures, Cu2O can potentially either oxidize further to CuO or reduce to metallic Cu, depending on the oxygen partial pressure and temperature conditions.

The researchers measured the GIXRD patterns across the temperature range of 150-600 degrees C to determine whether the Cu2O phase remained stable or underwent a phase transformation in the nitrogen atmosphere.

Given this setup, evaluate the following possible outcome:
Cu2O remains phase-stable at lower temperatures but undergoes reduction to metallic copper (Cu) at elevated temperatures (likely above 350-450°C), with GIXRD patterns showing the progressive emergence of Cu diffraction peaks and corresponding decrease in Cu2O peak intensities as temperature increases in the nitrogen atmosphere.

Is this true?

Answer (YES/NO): NO